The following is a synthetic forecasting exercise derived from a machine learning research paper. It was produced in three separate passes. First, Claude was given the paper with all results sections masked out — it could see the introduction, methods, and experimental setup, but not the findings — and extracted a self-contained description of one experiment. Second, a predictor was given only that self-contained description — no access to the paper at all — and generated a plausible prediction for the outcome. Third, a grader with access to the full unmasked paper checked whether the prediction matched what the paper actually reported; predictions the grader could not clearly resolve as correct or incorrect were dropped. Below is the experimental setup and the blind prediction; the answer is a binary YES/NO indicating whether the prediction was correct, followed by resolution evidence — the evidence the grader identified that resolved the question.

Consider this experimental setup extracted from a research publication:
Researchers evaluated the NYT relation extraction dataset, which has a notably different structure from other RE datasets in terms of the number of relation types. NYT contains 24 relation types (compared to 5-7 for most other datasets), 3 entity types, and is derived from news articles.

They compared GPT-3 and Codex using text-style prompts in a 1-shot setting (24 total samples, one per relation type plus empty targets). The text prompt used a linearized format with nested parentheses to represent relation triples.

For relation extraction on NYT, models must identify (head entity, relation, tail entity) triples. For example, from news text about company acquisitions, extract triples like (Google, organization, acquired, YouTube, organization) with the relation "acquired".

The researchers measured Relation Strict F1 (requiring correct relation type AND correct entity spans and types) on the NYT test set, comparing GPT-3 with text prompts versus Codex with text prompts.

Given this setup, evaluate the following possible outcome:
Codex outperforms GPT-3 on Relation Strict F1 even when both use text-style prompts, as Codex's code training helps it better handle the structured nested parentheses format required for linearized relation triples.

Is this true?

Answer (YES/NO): YES